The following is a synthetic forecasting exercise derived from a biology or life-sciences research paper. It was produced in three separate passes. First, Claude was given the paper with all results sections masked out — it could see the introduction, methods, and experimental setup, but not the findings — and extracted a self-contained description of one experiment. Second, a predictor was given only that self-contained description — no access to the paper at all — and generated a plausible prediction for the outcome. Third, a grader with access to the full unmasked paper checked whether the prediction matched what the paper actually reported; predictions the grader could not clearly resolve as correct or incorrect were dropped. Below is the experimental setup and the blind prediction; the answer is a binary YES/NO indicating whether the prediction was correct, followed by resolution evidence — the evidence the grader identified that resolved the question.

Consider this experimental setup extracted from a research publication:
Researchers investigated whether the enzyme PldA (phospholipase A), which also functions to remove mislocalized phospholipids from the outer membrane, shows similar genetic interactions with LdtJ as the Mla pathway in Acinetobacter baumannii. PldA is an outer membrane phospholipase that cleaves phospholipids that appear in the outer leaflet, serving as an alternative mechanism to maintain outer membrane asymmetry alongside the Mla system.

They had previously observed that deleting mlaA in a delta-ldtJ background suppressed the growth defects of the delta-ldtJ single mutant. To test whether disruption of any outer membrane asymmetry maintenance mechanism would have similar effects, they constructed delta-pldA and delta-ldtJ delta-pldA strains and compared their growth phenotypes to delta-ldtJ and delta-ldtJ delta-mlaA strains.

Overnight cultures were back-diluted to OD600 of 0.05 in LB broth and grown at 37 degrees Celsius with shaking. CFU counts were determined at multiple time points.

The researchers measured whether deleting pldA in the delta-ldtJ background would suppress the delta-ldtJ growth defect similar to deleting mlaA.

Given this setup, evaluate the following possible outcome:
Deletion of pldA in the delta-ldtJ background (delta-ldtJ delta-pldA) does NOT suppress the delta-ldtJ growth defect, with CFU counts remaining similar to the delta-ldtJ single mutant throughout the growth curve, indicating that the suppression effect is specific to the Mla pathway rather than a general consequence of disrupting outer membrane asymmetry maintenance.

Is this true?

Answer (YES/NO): NO